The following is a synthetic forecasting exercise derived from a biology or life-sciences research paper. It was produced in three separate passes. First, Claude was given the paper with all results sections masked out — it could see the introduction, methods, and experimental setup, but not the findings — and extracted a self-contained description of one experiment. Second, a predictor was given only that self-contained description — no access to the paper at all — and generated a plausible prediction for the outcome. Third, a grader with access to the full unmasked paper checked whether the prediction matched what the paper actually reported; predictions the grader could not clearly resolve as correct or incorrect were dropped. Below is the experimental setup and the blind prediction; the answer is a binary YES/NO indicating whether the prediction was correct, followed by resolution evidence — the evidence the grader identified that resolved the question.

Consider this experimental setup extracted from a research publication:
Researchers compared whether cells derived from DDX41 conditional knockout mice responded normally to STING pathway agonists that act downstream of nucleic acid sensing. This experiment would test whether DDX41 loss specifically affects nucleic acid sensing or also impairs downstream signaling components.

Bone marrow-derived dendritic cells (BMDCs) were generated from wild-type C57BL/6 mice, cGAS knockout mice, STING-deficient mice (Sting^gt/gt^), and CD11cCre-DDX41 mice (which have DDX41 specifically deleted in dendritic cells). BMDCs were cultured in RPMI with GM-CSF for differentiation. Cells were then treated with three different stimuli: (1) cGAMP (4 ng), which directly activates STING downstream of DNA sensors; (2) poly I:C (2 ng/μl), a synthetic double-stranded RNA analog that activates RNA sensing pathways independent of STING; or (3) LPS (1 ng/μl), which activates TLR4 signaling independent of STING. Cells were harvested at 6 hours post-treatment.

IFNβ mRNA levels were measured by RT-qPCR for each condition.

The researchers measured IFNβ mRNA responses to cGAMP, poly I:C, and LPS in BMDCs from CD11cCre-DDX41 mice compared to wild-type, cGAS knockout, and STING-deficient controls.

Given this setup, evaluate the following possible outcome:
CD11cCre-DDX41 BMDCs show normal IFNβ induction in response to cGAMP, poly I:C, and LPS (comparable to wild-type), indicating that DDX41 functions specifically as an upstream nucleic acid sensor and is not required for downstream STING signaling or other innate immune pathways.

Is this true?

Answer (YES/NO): YES